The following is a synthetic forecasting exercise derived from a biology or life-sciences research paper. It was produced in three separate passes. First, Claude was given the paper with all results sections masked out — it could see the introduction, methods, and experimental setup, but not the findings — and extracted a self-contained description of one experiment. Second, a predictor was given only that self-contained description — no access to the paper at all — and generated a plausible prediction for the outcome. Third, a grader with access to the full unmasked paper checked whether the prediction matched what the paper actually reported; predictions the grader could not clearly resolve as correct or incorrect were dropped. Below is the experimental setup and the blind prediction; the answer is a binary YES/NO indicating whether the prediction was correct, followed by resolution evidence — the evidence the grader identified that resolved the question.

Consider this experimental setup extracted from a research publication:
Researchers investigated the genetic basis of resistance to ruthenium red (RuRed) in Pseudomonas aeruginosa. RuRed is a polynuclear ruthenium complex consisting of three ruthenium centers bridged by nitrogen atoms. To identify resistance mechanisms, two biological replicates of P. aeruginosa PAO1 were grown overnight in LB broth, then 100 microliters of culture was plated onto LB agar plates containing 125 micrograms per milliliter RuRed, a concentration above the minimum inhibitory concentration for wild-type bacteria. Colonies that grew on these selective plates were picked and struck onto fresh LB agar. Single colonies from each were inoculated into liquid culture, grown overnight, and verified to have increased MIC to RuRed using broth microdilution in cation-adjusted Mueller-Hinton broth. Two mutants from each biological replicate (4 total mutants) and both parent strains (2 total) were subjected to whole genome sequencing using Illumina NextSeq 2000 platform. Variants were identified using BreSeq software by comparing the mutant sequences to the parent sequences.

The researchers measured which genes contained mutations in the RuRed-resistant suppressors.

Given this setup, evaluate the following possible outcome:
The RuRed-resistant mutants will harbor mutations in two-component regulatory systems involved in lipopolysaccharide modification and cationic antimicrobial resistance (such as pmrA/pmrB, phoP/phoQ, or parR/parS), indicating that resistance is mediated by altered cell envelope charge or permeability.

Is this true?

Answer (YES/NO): NO